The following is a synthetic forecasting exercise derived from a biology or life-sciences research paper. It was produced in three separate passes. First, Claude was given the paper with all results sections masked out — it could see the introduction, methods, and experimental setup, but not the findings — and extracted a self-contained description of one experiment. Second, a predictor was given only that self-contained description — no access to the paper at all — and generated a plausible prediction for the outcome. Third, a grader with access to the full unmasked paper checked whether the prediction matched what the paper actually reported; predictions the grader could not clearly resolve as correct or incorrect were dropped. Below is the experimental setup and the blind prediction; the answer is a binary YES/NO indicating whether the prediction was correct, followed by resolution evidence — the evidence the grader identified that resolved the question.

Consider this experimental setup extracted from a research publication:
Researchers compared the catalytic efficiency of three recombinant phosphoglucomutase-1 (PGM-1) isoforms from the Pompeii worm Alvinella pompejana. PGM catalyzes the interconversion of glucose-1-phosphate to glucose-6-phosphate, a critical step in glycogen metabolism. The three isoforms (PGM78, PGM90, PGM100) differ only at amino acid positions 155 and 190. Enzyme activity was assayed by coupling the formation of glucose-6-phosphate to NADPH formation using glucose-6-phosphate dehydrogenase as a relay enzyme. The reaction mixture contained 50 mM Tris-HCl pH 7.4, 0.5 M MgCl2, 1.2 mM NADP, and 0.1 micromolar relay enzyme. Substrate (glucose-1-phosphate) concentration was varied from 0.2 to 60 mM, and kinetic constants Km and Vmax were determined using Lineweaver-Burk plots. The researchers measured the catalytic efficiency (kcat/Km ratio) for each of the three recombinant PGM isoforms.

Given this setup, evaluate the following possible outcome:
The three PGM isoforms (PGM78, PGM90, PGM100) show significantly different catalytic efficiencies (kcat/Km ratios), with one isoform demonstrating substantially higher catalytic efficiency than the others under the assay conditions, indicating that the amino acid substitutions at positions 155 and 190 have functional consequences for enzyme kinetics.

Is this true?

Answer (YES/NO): YES